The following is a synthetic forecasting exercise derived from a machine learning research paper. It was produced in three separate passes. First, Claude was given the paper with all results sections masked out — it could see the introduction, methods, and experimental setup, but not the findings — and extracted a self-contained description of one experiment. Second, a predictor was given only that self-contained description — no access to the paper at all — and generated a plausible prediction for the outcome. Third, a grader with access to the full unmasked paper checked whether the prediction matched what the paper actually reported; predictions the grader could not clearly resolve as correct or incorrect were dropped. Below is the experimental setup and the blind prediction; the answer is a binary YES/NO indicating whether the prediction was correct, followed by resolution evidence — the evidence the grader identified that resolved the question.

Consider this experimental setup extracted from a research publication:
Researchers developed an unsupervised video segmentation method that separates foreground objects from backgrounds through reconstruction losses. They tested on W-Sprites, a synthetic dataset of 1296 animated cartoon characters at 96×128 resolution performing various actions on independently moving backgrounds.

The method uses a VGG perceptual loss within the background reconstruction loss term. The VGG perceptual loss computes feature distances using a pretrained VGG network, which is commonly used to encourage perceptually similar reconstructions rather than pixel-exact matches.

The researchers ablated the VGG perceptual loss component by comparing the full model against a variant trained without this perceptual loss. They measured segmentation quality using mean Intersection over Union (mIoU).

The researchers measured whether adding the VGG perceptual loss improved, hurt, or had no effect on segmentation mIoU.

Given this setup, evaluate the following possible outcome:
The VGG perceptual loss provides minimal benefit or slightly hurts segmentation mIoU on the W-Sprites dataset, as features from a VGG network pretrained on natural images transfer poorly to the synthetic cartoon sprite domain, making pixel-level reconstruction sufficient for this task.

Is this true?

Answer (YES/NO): YES